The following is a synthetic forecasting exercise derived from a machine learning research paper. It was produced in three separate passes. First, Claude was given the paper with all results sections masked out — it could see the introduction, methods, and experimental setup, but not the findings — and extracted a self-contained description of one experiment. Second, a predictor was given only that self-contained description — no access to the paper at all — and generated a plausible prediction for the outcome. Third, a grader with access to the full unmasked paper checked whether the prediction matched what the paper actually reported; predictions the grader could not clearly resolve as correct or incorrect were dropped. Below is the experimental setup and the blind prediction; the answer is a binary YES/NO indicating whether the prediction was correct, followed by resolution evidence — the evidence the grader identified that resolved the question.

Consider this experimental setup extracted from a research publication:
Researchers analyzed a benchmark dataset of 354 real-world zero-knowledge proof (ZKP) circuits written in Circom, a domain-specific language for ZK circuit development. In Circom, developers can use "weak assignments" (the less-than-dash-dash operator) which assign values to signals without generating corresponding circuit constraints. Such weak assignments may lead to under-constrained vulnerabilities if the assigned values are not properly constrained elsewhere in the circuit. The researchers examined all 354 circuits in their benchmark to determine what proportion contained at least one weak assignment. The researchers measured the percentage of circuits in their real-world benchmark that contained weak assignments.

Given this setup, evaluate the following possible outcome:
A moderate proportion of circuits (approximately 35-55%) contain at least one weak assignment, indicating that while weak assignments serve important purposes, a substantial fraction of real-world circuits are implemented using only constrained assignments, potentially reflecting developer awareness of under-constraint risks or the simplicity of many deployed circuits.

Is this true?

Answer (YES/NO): NO